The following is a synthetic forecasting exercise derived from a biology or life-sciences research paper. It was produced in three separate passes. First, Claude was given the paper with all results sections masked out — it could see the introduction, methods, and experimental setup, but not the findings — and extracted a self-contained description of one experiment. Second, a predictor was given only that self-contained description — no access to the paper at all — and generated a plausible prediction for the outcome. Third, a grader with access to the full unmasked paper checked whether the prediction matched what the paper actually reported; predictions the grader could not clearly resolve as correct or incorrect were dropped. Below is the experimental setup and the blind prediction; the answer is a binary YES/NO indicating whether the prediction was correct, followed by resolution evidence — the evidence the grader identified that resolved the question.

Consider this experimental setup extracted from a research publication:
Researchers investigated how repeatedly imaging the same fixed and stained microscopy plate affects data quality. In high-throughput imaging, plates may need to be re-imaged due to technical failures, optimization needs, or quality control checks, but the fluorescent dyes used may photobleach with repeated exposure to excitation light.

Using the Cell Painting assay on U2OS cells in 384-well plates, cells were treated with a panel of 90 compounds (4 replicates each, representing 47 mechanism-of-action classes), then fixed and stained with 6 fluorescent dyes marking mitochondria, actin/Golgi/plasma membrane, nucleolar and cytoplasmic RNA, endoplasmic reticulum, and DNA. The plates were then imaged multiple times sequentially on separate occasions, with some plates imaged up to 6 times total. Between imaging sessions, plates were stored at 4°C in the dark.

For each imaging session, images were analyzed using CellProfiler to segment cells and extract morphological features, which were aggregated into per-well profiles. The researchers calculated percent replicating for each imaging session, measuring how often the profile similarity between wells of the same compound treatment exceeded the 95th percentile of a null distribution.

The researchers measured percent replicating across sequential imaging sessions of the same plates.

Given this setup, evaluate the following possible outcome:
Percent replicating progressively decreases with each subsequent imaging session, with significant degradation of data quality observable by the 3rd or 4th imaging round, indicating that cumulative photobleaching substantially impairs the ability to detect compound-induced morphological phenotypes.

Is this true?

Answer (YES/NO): NO